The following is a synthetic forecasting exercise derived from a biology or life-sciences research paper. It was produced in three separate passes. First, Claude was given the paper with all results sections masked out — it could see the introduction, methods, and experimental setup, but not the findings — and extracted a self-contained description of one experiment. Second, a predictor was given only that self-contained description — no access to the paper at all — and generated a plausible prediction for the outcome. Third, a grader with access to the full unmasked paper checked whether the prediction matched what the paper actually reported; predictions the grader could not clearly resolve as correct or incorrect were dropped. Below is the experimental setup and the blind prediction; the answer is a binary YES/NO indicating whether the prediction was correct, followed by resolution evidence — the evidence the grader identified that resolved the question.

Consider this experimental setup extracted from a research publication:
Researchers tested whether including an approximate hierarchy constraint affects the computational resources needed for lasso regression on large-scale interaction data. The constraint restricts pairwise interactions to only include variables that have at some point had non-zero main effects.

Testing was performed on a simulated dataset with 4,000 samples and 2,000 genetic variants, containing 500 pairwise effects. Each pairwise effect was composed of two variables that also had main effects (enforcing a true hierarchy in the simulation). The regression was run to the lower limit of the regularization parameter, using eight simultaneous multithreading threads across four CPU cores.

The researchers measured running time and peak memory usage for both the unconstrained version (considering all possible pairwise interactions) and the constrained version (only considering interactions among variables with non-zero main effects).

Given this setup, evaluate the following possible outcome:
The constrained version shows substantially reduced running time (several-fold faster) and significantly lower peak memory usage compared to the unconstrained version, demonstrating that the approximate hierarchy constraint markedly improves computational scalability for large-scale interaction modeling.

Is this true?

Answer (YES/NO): YES